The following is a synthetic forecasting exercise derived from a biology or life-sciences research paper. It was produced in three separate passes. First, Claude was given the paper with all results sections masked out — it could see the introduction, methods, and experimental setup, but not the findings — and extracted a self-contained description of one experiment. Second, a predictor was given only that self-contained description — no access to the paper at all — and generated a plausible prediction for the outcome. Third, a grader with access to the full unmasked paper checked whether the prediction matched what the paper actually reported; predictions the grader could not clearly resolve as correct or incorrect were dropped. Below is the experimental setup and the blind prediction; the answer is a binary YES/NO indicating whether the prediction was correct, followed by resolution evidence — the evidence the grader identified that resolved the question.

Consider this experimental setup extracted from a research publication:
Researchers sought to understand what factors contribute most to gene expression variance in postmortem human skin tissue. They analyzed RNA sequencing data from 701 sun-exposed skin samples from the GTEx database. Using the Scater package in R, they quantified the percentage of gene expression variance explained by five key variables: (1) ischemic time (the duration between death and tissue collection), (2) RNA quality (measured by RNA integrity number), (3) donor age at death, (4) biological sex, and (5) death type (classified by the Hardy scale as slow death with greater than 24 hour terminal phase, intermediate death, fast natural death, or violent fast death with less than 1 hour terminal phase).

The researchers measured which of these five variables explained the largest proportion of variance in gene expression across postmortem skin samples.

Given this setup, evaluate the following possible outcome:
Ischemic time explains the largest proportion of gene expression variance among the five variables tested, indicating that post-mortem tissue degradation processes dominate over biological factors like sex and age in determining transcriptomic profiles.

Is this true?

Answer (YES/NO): NO